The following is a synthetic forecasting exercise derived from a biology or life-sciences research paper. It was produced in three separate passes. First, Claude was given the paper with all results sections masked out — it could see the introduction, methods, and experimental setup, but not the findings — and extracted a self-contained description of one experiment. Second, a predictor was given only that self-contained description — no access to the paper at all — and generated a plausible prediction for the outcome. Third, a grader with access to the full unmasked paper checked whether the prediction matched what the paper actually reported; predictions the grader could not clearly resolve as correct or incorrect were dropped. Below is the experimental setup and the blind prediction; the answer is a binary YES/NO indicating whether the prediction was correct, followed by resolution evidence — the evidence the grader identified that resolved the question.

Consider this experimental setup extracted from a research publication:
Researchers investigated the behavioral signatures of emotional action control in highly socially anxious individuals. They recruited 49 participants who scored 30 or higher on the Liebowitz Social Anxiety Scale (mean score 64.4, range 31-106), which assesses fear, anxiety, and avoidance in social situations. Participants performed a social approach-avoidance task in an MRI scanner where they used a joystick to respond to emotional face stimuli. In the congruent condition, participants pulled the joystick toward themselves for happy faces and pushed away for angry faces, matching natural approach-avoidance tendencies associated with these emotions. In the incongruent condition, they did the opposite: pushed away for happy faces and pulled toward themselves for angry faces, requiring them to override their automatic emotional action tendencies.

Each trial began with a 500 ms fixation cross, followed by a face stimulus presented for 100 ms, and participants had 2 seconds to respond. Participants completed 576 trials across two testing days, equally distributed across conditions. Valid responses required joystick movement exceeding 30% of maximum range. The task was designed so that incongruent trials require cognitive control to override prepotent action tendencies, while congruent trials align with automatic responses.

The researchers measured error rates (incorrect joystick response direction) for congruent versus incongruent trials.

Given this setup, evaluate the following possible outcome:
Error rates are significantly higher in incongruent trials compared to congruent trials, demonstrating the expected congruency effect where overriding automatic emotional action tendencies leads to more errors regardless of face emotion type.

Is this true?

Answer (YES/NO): YES